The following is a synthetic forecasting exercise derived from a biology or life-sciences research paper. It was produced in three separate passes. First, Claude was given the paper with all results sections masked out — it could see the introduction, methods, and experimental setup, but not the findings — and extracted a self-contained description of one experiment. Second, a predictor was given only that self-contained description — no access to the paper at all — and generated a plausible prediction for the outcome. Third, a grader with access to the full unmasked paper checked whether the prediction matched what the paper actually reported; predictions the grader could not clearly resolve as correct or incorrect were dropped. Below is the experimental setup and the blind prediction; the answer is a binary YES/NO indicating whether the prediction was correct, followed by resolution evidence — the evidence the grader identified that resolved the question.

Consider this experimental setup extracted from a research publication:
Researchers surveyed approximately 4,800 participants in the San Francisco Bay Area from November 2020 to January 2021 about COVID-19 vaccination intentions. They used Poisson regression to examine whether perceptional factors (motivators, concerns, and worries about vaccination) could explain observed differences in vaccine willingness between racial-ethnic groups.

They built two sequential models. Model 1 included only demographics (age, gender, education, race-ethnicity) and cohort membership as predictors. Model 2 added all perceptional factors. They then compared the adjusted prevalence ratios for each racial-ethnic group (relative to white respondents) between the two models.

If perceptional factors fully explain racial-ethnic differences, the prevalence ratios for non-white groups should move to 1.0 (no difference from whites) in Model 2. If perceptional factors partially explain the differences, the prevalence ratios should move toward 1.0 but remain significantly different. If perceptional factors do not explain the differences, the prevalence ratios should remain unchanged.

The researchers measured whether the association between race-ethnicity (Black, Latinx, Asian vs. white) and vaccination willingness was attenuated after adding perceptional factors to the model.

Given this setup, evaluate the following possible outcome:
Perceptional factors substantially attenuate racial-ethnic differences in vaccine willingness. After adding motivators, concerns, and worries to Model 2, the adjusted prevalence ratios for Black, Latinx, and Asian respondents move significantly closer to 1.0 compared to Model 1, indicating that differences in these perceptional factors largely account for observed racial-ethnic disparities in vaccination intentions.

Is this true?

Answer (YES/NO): NO